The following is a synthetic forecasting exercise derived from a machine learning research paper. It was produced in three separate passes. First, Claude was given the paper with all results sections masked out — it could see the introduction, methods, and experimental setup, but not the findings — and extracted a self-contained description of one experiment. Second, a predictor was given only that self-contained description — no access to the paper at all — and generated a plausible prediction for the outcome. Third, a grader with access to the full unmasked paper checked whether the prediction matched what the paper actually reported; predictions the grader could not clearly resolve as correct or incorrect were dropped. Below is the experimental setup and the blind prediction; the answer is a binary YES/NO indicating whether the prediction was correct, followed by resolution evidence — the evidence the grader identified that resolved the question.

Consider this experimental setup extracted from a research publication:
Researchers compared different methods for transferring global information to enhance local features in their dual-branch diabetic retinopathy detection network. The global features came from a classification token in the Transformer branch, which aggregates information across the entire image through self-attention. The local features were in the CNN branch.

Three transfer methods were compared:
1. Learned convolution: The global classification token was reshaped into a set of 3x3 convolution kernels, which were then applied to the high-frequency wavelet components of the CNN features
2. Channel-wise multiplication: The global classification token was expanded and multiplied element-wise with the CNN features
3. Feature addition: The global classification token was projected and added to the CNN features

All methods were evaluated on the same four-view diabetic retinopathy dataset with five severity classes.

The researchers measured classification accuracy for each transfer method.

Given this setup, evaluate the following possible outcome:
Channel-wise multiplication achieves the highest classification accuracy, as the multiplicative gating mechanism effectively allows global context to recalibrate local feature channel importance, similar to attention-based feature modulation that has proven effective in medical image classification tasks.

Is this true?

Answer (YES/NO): NO